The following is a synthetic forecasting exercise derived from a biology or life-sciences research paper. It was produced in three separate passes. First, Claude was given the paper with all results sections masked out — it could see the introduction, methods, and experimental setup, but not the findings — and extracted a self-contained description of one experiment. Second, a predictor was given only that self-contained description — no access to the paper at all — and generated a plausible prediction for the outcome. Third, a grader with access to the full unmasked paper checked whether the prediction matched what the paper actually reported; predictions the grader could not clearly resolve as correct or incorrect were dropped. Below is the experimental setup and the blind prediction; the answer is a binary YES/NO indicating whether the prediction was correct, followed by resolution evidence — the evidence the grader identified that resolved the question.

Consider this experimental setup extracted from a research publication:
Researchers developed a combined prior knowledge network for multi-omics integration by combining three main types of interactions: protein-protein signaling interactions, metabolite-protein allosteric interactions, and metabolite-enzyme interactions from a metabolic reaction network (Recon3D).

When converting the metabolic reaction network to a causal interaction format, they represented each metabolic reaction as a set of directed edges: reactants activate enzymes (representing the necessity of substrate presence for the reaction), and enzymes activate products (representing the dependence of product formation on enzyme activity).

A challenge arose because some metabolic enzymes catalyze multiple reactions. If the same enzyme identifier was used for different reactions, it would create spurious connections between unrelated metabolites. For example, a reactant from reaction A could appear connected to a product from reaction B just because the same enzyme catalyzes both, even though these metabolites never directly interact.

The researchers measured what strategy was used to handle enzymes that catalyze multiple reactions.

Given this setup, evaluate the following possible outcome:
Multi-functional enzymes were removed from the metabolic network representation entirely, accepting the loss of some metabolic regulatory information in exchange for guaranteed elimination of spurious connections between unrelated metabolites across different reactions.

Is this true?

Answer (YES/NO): NO